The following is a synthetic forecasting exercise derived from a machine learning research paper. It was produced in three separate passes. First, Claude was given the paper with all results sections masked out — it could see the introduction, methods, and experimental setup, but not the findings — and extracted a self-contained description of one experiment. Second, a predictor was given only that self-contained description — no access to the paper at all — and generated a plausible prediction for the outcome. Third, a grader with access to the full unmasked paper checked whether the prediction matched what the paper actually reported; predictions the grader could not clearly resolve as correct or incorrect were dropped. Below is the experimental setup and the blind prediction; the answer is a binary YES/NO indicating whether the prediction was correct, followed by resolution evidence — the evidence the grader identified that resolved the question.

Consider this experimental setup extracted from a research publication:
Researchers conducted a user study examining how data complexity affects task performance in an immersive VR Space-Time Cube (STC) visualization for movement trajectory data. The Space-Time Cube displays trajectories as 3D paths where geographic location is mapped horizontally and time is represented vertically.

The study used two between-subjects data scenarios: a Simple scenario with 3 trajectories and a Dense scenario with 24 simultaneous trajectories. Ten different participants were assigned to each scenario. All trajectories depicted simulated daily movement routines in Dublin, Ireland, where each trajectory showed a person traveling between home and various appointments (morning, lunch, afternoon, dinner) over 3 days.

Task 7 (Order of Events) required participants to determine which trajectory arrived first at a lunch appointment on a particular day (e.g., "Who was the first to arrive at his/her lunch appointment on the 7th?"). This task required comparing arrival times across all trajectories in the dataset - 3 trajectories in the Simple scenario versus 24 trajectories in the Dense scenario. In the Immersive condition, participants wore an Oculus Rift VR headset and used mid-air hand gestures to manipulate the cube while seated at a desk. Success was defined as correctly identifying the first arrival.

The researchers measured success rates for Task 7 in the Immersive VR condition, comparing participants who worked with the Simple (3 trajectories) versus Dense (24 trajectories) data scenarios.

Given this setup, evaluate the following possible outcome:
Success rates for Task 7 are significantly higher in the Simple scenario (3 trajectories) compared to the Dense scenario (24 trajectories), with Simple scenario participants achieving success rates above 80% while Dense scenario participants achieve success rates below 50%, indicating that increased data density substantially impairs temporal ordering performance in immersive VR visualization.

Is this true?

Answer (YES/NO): NO